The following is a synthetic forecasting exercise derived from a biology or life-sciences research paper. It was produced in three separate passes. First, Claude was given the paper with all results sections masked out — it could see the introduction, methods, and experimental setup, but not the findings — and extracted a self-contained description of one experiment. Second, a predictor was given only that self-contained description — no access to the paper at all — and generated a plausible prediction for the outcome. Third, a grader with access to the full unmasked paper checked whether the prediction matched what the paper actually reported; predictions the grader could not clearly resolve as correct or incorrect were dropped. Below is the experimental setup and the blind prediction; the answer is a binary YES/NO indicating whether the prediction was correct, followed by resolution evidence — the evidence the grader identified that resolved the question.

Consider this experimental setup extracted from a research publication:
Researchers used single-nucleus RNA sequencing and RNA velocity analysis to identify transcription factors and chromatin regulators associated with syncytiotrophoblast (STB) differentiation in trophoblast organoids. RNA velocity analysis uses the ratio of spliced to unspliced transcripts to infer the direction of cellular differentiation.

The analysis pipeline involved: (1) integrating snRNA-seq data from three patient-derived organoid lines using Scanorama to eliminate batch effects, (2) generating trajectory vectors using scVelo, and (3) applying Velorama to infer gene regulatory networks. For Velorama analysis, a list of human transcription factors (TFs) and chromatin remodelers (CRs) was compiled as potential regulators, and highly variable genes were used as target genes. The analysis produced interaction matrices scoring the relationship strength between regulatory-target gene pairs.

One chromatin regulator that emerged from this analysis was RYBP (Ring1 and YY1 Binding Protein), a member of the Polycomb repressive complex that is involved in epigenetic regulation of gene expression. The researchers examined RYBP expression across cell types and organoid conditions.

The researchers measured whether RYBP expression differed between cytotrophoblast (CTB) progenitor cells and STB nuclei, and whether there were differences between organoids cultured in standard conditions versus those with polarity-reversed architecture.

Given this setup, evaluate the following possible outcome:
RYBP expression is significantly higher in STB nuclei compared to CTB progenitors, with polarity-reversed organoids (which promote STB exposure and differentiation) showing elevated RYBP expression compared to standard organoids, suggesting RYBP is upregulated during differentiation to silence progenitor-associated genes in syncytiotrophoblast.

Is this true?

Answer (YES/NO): YES